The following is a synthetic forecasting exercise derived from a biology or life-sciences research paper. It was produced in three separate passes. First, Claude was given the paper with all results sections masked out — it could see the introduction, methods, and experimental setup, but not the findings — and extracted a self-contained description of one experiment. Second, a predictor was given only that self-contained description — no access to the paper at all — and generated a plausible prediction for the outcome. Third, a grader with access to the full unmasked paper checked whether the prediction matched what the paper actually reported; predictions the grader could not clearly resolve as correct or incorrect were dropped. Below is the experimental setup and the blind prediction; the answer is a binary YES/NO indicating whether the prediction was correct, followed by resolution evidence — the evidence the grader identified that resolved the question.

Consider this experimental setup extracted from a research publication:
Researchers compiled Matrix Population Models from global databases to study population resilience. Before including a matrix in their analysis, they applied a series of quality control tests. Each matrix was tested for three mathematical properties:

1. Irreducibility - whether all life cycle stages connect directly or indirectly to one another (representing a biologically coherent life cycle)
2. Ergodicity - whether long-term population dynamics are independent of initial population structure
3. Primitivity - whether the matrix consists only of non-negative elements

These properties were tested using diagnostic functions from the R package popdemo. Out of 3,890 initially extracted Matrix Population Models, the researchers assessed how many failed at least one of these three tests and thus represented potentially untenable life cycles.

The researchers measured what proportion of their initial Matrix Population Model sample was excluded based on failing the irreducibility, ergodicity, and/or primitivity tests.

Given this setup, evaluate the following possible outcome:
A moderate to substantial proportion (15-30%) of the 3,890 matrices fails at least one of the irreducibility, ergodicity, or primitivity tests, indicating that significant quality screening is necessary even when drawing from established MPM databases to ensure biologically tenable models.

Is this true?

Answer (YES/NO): NO